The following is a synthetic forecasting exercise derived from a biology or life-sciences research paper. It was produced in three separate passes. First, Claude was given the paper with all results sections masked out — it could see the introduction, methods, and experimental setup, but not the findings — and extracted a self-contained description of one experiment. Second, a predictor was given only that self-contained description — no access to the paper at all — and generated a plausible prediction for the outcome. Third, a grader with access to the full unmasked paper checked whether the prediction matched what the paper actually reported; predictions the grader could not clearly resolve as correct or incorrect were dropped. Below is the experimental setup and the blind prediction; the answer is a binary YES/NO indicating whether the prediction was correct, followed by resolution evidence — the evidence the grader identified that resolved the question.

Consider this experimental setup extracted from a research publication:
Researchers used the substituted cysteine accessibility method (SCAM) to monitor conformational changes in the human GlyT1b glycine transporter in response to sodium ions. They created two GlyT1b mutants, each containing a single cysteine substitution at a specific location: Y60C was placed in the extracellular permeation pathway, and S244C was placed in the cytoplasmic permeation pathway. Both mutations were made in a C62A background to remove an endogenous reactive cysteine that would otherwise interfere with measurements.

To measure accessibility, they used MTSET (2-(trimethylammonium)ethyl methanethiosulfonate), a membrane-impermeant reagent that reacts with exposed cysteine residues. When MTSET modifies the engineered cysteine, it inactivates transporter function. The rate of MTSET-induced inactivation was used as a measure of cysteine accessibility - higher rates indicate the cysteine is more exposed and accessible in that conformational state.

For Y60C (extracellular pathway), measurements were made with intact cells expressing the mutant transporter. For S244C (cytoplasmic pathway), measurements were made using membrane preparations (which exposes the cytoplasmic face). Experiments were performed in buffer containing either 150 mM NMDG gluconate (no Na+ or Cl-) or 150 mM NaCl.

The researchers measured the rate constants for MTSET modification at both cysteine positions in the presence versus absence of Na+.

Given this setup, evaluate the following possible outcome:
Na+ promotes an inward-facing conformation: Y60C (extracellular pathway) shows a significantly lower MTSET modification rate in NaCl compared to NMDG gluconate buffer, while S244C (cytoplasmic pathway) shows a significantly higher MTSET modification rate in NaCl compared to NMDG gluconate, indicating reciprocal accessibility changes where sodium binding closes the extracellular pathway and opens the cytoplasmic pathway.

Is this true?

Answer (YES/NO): NO